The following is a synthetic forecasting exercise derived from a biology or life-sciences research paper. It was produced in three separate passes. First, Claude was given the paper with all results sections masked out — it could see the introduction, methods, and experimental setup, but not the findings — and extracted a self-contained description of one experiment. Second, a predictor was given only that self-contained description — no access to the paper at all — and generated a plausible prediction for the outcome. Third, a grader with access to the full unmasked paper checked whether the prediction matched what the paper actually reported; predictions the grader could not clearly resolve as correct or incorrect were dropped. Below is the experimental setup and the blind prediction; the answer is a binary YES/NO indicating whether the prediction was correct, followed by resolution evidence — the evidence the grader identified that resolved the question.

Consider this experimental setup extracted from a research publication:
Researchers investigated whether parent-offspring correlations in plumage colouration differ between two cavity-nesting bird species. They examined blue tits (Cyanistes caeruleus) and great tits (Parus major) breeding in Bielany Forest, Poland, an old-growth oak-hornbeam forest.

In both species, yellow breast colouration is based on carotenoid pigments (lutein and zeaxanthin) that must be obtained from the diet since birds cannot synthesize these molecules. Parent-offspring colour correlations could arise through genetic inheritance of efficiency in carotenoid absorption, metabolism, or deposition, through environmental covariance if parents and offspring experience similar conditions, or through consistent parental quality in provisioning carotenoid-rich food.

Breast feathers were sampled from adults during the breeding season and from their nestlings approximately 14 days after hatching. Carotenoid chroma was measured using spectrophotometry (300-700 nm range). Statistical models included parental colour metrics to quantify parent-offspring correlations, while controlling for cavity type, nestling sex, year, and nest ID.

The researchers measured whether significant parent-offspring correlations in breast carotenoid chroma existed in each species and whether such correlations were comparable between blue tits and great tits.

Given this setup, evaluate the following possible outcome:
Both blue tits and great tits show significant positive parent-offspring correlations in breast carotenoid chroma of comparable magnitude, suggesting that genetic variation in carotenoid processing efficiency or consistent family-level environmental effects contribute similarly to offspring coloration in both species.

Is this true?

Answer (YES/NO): NO